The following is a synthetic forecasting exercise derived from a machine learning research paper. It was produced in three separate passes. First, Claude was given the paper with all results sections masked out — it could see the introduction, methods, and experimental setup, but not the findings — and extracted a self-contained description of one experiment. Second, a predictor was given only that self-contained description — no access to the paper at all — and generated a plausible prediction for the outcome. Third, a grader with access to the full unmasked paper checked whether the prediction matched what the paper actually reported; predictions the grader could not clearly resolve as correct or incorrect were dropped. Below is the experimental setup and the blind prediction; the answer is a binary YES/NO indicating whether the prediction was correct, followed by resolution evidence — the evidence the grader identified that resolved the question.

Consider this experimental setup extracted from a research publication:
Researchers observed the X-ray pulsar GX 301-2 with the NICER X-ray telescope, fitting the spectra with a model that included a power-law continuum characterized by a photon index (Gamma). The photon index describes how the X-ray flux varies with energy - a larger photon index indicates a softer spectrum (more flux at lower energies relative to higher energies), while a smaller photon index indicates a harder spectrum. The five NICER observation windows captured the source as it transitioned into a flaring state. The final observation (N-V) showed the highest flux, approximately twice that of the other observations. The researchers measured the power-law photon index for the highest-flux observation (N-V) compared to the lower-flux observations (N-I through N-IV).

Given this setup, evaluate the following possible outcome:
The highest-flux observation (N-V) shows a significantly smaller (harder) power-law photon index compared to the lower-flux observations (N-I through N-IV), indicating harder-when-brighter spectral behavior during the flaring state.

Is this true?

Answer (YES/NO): YES